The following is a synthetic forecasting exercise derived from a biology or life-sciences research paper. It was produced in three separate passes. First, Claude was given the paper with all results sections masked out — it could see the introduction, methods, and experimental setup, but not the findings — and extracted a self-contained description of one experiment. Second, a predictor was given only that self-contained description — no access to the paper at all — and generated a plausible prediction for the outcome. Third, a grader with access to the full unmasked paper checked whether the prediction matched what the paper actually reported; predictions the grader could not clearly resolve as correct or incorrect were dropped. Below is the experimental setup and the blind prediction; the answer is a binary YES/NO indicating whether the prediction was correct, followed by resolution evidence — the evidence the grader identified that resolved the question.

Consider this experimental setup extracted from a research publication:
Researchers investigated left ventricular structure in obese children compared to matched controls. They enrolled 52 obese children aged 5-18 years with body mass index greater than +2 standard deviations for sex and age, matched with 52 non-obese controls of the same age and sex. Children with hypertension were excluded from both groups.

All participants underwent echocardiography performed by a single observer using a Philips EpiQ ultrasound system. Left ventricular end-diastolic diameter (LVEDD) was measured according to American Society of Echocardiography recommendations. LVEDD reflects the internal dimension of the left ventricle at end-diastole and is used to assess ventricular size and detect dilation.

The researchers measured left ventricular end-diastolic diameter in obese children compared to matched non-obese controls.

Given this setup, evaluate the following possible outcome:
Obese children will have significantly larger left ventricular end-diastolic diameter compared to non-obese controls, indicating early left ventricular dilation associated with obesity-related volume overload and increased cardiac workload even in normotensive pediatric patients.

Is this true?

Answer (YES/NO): YES